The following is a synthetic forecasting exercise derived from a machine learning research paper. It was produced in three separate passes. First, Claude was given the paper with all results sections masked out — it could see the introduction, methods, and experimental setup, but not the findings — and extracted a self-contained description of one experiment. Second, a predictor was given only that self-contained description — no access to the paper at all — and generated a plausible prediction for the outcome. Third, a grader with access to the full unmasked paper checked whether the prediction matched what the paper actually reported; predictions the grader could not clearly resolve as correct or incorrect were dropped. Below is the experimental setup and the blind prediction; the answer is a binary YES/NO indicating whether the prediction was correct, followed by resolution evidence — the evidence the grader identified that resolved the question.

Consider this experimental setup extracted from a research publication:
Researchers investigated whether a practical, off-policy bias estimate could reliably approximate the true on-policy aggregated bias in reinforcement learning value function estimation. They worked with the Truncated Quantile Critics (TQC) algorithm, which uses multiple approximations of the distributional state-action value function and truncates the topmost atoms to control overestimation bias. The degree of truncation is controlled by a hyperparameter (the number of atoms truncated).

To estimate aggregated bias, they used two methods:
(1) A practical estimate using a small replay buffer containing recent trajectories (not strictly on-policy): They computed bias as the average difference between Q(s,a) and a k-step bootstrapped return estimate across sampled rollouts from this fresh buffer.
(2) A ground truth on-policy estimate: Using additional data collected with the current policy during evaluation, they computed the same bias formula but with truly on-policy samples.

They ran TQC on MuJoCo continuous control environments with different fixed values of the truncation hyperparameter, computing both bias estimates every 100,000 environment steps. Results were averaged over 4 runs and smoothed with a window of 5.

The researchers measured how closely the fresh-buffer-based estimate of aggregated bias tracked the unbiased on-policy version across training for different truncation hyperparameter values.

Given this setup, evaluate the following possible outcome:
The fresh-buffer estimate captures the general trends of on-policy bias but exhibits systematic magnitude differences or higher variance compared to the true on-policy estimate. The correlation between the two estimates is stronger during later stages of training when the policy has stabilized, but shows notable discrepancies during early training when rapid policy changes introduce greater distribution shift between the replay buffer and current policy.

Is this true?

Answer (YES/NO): NO